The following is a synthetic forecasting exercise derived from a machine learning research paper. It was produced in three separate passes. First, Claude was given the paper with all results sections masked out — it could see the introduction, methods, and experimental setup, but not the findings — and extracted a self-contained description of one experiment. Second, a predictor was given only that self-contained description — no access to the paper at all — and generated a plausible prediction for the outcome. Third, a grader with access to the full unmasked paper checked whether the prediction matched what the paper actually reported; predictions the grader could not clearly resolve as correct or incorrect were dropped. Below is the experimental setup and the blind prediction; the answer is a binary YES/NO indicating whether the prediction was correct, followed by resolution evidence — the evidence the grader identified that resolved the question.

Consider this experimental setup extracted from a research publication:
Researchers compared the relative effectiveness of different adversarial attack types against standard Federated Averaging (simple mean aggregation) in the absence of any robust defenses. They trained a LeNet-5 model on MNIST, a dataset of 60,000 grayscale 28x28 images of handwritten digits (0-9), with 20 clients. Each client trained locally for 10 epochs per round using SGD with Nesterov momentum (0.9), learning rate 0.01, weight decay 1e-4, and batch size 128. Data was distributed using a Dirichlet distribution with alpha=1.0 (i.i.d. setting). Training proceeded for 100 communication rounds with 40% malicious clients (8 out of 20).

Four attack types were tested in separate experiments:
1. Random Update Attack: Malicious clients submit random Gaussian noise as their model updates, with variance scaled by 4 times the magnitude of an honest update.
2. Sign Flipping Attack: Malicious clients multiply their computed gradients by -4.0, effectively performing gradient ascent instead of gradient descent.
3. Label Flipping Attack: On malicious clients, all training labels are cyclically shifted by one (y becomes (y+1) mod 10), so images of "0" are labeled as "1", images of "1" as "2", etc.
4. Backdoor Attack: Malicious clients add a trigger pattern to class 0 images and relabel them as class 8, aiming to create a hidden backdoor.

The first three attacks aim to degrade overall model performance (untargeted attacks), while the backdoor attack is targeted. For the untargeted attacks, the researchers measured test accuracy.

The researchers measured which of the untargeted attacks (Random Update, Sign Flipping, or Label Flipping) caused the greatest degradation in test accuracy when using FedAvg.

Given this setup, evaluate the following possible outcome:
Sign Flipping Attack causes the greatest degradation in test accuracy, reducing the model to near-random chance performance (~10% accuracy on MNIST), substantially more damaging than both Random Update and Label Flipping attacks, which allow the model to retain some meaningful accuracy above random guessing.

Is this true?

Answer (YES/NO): YES